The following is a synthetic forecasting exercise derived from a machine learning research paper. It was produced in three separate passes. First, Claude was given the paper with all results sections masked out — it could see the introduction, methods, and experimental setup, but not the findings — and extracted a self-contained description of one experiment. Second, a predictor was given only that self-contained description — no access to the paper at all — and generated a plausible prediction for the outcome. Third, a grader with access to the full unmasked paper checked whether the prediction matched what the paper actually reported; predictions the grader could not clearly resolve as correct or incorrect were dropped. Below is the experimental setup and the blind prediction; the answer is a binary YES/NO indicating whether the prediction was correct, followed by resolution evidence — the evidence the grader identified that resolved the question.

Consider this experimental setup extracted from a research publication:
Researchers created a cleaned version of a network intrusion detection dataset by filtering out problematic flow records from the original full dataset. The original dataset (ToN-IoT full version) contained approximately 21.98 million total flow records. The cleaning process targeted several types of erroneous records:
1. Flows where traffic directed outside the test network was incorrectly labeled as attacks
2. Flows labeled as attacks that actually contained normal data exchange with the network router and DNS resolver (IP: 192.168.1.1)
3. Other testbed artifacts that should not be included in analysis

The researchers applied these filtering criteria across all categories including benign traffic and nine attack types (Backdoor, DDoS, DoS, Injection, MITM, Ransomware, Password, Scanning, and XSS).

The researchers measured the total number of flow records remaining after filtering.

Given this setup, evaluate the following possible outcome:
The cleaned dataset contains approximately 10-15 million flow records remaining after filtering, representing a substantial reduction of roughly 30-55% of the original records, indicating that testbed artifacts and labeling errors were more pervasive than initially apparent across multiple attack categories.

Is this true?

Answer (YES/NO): NO